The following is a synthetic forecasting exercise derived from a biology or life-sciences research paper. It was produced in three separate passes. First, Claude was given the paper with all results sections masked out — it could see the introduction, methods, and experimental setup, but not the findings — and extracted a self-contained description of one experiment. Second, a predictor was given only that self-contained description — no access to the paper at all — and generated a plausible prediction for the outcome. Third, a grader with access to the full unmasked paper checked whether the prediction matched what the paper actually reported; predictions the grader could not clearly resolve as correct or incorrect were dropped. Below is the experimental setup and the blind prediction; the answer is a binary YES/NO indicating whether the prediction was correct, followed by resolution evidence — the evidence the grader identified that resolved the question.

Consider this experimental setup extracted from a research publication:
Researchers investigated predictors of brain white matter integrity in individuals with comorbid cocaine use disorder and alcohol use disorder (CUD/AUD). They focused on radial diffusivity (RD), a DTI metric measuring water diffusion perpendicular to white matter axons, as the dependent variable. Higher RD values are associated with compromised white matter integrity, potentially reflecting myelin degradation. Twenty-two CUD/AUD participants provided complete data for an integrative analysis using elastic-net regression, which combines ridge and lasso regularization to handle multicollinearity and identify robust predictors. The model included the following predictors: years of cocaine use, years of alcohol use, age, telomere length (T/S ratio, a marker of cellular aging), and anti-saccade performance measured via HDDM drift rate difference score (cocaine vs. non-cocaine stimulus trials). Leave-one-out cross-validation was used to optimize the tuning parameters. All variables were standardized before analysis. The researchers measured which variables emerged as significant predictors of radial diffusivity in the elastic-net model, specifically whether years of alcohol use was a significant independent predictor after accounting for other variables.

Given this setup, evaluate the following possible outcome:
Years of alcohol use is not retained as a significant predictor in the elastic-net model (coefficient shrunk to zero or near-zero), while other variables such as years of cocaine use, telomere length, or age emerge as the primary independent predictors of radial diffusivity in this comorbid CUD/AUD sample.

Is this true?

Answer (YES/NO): YES